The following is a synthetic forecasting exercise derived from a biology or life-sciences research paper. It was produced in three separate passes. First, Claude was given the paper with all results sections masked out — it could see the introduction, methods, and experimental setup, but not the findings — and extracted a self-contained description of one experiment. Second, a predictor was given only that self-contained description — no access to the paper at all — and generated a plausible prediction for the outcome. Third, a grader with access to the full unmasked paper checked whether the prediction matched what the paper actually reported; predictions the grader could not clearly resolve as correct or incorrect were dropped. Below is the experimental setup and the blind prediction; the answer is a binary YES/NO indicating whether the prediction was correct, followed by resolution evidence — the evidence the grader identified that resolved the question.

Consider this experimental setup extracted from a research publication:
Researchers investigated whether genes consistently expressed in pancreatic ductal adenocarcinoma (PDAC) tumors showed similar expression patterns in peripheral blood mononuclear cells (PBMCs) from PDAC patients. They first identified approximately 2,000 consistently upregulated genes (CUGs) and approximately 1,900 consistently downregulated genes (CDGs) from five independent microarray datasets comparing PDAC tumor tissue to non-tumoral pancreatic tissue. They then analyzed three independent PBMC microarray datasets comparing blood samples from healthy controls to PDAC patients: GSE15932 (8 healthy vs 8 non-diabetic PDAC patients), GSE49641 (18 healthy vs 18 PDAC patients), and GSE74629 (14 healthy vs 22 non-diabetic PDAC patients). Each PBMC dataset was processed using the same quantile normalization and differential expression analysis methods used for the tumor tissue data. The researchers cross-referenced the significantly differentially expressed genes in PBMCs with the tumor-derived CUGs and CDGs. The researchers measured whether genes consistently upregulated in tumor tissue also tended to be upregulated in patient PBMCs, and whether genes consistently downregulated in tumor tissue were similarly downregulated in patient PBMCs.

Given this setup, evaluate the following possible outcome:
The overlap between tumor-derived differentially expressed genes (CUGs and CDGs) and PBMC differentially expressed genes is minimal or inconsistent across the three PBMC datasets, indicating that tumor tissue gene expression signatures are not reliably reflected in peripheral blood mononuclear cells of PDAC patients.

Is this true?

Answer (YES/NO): YES